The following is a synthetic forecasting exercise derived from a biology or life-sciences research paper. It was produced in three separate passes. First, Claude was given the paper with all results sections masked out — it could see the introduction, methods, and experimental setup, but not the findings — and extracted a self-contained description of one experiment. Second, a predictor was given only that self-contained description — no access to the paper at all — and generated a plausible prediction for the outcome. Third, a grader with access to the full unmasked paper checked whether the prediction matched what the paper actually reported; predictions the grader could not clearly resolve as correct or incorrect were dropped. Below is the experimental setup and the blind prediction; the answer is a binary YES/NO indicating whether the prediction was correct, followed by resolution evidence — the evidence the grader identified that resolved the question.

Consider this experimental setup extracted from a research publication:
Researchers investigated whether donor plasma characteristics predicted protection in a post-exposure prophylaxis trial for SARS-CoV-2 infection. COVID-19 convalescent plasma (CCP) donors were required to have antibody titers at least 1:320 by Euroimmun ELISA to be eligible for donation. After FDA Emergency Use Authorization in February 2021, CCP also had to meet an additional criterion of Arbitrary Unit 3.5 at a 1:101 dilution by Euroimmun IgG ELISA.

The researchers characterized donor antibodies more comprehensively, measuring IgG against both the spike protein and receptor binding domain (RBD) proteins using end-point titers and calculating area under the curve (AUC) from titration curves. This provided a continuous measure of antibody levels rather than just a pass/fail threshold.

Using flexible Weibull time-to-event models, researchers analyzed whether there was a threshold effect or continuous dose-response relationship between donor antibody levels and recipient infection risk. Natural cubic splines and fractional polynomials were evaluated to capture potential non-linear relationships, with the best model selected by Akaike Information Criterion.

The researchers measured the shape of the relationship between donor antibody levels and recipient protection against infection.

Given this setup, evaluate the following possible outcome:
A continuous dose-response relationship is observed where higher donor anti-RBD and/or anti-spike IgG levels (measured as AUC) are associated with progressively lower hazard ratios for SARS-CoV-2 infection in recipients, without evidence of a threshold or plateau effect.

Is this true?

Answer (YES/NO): NO